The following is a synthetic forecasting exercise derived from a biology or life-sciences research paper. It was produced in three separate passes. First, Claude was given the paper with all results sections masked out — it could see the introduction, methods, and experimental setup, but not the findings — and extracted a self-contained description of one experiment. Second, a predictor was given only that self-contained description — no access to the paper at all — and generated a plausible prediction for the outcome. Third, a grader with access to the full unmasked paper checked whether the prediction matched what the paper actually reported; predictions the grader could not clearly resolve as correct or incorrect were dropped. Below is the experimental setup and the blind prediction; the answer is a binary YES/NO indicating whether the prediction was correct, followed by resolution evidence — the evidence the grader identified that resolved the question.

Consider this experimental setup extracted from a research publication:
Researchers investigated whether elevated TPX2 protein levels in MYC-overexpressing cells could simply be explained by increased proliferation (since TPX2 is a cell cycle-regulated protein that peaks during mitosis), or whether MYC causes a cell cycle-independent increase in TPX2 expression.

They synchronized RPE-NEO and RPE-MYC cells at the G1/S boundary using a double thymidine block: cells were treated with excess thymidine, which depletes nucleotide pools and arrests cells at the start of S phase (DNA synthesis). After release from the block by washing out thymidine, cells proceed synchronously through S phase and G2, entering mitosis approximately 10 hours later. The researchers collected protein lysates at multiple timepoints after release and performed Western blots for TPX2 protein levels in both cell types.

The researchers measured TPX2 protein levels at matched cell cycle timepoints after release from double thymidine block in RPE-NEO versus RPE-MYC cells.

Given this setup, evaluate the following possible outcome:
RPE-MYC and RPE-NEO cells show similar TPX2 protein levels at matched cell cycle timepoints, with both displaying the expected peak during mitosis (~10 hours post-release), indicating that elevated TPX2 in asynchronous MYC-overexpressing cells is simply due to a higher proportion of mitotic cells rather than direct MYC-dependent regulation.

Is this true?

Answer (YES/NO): NO